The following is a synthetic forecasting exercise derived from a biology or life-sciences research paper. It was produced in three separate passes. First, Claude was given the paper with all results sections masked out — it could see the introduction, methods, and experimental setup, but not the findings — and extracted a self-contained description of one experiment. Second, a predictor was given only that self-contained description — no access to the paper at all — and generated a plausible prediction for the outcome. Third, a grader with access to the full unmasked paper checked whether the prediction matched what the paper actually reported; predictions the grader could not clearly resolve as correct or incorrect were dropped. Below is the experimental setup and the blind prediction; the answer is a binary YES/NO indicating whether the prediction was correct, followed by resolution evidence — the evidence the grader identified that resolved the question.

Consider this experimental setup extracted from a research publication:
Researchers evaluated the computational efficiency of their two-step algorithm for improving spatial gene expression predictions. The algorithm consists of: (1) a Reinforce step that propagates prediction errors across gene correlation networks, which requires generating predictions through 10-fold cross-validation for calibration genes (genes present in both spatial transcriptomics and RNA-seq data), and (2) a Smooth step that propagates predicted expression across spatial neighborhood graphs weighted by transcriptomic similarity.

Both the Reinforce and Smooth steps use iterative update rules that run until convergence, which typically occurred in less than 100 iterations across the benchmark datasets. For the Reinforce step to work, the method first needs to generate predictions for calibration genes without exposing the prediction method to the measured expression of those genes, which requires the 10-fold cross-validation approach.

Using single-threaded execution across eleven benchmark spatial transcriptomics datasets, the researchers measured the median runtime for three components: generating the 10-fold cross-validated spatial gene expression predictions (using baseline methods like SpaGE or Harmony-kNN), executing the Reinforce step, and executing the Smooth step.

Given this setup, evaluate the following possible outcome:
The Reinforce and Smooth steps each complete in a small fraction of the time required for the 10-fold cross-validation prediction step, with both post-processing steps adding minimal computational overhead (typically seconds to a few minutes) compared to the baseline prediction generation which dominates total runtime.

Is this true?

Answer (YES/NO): YES